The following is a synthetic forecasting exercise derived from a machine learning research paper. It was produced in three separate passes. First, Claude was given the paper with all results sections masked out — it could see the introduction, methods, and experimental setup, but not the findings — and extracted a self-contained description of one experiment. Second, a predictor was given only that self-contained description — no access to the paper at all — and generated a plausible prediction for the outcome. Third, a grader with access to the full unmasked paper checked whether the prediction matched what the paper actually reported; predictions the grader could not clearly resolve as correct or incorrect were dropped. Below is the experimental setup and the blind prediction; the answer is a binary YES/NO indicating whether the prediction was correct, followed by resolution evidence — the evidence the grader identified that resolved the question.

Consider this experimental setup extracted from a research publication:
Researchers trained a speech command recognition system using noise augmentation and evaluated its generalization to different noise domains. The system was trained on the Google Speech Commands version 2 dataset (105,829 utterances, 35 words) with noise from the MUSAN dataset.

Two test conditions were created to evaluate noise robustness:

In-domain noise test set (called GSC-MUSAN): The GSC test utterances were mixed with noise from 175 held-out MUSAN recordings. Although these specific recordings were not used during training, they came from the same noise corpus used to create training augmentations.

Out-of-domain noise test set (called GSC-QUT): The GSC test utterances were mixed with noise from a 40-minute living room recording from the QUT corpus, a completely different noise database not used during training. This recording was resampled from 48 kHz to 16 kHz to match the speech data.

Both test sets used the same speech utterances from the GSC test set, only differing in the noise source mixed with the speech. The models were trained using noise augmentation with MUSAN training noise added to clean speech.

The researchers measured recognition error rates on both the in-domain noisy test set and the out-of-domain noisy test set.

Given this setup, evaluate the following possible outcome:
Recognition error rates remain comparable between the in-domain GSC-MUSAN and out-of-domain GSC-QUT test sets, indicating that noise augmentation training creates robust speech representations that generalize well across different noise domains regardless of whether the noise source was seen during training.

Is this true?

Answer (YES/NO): NO